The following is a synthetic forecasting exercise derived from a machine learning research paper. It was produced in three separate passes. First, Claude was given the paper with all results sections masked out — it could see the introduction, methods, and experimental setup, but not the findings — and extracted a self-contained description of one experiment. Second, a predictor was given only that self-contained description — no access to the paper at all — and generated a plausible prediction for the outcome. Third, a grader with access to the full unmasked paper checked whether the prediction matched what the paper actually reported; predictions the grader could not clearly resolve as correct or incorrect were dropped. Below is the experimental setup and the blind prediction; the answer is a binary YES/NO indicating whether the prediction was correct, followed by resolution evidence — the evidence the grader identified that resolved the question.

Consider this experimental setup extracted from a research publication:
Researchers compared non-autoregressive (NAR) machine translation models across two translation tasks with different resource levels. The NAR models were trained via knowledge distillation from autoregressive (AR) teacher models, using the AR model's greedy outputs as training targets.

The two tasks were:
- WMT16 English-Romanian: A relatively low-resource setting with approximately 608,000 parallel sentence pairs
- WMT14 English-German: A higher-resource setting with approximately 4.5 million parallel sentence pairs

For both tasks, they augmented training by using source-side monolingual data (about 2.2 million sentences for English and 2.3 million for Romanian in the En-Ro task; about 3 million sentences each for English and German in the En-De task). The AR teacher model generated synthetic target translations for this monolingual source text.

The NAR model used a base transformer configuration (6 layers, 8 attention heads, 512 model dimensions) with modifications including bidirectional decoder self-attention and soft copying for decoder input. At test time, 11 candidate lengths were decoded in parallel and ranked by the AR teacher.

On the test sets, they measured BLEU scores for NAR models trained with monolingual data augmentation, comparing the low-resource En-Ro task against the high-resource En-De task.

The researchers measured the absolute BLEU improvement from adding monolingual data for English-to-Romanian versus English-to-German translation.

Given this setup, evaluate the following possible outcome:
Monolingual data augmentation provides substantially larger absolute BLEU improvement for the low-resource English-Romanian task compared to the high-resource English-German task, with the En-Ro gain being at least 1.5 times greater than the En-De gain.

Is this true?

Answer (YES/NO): NO